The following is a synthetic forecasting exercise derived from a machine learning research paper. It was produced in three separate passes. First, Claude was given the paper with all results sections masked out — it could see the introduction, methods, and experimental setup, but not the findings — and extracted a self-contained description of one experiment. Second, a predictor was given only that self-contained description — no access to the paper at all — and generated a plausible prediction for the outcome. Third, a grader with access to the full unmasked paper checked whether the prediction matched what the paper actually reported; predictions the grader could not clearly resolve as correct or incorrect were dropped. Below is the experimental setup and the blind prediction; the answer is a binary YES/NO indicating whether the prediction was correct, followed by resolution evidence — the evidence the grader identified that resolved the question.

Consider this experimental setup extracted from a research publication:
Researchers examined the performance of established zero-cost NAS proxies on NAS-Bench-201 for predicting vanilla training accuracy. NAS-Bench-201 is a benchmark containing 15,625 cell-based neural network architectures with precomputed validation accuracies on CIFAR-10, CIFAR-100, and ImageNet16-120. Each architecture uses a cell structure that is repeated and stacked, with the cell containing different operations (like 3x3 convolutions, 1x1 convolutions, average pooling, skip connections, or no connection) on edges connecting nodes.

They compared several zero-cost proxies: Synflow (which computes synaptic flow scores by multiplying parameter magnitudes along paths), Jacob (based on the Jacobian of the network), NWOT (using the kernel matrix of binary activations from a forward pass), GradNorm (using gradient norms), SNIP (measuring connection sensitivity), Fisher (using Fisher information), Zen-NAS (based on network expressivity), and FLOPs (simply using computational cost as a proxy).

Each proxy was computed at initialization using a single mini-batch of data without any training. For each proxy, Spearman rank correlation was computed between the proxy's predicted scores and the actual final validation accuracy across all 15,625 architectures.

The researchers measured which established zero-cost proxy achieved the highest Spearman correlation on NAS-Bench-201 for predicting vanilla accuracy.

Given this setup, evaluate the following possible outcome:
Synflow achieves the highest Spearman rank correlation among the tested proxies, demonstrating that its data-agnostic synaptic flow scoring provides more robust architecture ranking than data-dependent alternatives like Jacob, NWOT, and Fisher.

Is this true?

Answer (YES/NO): YES